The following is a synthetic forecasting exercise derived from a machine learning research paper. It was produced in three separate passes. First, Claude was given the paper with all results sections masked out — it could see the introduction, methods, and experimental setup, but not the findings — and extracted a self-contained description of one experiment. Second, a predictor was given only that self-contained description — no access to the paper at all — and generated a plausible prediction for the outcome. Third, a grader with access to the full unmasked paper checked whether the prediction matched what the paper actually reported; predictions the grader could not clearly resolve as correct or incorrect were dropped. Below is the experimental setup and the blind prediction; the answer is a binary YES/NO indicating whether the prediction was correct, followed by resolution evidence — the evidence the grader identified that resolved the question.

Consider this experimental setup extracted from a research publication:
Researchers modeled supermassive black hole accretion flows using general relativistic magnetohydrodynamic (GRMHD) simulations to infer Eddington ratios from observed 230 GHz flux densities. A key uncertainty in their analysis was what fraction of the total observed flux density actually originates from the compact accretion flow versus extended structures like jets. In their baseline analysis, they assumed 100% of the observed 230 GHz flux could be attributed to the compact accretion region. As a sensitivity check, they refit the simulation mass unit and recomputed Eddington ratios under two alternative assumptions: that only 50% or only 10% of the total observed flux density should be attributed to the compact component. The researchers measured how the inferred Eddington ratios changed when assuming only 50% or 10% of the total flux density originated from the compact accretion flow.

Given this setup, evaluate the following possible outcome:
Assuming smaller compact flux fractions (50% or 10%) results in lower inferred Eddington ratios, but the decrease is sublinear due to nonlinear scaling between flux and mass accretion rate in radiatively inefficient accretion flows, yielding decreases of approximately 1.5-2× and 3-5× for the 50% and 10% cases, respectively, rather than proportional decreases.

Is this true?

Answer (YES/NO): YES